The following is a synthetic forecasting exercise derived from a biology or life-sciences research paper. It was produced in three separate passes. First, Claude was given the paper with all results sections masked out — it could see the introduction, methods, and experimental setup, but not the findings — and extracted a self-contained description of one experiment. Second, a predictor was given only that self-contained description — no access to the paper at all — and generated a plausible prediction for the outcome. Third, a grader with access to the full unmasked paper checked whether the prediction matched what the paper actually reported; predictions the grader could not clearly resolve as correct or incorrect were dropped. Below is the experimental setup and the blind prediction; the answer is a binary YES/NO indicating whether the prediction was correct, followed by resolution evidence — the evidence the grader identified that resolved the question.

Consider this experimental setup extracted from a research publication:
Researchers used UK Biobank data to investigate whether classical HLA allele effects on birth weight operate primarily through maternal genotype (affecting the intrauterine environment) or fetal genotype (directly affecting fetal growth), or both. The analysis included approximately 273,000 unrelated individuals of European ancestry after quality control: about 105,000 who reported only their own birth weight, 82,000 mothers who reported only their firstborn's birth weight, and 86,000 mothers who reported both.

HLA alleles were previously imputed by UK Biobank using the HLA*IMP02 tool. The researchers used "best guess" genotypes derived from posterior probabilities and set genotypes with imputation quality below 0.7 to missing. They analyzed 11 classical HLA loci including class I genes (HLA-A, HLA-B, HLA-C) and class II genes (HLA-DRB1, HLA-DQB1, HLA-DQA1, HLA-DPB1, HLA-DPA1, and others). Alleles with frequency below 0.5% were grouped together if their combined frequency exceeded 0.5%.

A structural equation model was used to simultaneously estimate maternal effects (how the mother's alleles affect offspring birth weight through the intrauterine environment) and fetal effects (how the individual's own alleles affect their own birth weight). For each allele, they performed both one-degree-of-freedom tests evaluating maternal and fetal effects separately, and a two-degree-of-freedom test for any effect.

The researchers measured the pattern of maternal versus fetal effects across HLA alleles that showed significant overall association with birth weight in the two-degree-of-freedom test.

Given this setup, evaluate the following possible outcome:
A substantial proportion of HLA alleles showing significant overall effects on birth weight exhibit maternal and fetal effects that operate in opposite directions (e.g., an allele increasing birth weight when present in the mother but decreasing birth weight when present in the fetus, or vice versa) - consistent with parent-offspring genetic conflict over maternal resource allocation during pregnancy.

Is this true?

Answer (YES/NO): NO